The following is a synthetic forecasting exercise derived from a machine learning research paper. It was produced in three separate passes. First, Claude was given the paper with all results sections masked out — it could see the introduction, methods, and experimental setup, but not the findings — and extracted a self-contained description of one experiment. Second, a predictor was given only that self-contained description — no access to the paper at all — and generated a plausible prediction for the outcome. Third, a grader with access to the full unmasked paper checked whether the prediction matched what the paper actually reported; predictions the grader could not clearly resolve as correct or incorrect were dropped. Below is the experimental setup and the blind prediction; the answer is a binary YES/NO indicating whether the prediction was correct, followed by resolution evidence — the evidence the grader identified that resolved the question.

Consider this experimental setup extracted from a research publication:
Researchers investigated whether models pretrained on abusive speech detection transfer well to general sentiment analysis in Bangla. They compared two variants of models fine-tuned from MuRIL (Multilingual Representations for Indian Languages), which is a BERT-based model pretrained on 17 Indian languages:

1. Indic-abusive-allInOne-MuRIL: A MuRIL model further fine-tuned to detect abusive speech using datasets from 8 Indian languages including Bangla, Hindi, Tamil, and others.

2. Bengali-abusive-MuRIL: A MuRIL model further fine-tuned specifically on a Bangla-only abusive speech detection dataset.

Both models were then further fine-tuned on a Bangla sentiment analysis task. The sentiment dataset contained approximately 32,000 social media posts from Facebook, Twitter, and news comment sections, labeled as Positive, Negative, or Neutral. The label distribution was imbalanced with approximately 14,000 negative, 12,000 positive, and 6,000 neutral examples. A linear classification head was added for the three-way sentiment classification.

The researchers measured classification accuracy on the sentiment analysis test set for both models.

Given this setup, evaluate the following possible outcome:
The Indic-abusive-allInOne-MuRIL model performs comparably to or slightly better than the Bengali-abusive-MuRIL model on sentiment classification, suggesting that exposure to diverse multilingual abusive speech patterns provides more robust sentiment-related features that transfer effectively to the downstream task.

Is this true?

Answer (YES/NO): YES